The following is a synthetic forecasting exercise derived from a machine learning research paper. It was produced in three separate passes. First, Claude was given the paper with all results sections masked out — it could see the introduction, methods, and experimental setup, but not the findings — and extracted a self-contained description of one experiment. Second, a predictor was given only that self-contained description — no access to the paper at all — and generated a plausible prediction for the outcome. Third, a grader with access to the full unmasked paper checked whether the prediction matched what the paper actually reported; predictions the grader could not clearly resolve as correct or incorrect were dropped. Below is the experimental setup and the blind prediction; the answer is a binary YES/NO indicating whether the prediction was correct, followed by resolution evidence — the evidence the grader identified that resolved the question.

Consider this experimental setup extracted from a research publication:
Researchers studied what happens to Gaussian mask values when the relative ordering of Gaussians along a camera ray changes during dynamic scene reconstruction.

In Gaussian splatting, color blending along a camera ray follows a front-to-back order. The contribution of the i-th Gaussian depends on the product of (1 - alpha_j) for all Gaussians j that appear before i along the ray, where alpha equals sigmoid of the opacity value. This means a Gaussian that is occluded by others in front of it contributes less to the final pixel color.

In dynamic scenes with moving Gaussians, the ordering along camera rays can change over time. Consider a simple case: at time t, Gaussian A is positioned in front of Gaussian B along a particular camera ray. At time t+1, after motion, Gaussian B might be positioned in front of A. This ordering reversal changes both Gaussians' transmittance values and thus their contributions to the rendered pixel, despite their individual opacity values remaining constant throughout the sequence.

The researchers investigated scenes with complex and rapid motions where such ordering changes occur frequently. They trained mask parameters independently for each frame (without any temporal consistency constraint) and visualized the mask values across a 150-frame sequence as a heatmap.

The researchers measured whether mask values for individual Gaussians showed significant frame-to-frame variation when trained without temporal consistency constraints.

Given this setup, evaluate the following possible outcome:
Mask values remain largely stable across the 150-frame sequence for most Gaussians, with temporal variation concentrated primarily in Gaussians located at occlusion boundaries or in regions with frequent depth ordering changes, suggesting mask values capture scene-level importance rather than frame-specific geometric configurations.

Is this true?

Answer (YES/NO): NO